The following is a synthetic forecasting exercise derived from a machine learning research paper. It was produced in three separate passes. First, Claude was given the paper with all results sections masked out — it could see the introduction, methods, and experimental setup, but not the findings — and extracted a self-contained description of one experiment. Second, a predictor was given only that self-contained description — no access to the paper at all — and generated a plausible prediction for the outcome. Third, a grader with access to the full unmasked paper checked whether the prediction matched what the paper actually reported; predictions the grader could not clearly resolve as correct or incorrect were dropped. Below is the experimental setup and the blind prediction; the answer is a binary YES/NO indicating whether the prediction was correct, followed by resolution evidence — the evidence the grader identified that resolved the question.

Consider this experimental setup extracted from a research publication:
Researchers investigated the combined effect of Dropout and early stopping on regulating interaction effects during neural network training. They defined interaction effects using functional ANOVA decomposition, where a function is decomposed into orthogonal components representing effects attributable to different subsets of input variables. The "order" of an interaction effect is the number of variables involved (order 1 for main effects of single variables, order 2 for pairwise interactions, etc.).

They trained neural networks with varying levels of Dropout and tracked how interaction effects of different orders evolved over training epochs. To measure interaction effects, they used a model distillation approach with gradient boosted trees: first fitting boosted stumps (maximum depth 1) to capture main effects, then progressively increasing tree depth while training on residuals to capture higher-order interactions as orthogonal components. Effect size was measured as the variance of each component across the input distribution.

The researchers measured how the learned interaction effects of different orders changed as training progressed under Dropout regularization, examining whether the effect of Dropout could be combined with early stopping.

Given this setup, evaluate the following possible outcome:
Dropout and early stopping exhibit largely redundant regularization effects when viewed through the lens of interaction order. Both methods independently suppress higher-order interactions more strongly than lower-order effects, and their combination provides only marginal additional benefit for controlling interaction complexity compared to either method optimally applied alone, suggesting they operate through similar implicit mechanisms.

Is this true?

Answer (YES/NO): NO